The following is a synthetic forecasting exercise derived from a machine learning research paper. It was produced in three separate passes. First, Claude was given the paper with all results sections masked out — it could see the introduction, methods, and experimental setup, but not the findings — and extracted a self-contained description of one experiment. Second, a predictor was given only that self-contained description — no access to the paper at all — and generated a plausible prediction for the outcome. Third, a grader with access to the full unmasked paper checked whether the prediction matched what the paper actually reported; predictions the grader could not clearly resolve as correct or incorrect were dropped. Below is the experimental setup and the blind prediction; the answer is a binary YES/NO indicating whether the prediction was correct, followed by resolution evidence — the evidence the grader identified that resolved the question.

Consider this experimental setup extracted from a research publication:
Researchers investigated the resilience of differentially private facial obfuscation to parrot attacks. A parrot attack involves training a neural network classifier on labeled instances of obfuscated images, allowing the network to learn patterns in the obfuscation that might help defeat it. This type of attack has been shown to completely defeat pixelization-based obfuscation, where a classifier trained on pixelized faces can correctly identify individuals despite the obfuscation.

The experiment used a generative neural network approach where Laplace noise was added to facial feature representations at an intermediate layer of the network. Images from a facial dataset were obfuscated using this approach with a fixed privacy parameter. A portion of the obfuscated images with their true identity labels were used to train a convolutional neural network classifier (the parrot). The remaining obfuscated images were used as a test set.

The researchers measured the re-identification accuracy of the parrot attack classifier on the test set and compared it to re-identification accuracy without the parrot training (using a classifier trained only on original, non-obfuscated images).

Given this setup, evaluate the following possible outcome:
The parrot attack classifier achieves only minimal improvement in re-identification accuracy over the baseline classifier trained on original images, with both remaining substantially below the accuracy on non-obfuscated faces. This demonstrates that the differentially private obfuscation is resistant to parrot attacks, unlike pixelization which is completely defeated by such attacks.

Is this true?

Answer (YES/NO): NO